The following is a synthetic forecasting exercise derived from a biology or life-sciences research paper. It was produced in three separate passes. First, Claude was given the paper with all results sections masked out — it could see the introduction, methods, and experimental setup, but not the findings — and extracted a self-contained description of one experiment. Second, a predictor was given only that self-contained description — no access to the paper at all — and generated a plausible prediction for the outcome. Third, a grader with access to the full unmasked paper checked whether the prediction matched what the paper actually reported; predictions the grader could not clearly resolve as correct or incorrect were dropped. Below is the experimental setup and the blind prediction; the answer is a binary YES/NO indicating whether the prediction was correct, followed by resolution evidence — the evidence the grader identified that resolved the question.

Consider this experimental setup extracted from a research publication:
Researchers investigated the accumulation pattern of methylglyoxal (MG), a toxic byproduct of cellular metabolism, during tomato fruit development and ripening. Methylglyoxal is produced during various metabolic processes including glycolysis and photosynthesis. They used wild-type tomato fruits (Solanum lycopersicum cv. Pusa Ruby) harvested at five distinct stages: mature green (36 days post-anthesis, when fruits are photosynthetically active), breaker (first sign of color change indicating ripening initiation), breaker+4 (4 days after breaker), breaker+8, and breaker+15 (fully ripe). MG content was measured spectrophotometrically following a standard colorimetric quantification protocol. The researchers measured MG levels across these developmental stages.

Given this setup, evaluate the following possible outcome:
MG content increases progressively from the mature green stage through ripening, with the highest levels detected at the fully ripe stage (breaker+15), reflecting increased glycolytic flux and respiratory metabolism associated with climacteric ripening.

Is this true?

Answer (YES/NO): NO